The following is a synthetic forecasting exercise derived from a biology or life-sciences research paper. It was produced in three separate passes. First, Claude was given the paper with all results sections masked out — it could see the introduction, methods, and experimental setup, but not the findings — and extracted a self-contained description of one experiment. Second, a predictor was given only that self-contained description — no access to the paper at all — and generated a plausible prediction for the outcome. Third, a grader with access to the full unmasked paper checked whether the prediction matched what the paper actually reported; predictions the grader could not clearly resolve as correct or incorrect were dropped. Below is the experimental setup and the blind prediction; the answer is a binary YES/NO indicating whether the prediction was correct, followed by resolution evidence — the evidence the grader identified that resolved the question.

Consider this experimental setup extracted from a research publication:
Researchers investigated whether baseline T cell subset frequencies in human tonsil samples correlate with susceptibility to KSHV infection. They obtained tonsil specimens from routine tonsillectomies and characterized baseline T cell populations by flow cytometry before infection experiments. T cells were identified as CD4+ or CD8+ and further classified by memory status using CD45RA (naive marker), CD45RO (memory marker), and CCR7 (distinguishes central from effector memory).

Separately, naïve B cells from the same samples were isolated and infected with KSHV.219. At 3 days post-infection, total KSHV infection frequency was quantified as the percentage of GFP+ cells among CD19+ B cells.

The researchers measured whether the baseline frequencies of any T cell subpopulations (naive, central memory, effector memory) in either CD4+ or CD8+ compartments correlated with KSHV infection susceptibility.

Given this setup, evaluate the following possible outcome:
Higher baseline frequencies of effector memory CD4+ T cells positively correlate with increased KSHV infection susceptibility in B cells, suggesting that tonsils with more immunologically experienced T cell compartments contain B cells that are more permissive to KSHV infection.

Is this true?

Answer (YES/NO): NO